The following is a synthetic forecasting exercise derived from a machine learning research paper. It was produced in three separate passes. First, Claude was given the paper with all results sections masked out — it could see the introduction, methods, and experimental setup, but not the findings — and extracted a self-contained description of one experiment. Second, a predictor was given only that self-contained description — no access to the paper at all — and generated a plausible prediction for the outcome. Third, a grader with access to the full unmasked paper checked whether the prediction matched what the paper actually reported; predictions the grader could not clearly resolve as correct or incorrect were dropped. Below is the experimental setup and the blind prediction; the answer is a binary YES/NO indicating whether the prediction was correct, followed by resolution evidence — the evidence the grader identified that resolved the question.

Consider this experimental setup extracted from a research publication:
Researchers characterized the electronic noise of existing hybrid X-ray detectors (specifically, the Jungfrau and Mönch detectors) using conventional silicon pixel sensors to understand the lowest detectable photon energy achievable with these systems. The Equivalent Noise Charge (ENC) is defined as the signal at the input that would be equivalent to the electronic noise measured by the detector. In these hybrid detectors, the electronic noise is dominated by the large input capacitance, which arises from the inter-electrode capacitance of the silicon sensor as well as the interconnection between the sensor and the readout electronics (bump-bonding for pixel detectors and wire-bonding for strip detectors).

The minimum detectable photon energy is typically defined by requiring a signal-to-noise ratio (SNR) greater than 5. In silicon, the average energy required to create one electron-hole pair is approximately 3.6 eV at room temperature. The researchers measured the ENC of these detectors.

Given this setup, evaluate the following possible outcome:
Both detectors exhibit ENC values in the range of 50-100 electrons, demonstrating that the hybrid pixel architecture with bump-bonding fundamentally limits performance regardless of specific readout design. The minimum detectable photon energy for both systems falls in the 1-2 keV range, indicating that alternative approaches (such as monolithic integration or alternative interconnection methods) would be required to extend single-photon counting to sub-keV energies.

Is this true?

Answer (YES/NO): NO